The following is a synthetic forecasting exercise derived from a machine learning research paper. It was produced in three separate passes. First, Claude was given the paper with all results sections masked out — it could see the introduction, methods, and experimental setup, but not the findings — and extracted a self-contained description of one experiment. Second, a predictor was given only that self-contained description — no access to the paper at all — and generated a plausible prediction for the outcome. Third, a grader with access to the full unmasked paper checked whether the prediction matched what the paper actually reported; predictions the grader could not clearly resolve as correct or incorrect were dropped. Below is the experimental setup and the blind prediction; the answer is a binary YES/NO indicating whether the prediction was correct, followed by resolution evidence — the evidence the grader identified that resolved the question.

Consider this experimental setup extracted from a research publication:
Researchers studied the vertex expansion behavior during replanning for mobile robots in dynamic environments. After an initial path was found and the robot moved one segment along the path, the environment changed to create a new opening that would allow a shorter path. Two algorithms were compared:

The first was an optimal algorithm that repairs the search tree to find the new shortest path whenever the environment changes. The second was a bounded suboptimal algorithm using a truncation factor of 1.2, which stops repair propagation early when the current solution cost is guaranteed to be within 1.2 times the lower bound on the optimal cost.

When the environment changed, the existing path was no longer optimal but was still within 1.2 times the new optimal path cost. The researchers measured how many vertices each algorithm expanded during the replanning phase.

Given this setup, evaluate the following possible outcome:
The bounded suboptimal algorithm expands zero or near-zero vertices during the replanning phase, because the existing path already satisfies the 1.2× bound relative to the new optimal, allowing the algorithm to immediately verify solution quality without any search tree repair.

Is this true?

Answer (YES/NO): NO